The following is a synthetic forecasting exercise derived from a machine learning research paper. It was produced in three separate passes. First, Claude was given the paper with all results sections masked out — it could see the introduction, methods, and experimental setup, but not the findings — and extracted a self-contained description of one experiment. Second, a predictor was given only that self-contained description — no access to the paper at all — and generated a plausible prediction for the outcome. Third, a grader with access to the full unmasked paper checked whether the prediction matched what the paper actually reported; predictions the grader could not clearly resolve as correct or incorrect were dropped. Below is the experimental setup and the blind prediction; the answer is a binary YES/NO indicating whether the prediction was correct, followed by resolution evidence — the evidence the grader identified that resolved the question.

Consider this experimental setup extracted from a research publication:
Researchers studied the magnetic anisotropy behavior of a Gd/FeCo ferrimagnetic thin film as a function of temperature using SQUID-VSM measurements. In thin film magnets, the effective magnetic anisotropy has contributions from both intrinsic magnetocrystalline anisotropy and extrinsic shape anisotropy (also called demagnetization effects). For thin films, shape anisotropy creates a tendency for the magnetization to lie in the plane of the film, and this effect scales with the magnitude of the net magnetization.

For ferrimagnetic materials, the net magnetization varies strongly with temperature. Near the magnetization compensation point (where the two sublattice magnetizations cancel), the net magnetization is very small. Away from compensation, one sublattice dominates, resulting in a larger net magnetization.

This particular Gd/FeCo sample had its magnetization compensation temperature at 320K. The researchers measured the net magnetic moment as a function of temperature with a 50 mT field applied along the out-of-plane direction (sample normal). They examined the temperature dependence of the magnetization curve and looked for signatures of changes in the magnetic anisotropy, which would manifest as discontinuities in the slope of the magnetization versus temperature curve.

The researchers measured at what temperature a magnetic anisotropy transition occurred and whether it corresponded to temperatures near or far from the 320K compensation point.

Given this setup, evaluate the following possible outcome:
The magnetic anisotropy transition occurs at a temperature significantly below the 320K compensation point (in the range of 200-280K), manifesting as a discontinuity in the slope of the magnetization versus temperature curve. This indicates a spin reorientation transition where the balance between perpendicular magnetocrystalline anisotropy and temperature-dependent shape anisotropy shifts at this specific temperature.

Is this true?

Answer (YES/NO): YES